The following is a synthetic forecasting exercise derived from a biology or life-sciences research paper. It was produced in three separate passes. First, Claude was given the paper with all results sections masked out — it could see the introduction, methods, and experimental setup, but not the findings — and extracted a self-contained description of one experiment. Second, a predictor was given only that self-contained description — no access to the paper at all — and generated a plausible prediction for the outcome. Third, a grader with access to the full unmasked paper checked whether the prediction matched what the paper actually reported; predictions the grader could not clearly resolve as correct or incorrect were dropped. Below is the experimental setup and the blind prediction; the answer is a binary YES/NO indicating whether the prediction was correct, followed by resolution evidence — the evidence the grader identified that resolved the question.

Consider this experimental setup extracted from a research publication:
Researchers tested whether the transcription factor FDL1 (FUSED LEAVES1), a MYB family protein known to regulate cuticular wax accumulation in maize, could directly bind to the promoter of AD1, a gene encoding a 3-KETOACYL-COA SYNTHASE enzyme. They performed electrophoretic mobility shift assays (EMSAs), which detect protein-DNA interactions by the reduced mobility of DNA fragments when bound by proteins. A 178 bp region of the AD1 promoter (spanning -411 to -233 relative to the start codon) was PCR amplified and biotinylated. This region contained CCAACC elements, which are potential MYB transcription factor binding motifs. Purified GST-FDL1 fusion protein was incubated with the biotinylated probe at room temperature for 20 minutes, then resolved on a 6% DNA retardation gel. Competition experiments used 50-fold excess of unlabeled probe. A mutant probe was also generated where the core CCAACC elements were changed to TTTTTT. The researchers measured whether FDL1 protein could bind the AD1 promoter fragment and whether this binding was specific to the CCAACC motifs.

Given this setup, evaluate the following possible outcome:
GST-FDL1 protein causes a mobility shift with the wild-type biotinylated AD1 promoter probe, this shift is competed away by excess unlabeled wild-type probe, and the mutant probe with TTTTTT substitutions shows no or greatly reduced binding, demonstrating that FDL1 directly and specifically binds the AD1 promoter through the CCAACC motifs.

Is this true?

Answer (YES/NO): YES